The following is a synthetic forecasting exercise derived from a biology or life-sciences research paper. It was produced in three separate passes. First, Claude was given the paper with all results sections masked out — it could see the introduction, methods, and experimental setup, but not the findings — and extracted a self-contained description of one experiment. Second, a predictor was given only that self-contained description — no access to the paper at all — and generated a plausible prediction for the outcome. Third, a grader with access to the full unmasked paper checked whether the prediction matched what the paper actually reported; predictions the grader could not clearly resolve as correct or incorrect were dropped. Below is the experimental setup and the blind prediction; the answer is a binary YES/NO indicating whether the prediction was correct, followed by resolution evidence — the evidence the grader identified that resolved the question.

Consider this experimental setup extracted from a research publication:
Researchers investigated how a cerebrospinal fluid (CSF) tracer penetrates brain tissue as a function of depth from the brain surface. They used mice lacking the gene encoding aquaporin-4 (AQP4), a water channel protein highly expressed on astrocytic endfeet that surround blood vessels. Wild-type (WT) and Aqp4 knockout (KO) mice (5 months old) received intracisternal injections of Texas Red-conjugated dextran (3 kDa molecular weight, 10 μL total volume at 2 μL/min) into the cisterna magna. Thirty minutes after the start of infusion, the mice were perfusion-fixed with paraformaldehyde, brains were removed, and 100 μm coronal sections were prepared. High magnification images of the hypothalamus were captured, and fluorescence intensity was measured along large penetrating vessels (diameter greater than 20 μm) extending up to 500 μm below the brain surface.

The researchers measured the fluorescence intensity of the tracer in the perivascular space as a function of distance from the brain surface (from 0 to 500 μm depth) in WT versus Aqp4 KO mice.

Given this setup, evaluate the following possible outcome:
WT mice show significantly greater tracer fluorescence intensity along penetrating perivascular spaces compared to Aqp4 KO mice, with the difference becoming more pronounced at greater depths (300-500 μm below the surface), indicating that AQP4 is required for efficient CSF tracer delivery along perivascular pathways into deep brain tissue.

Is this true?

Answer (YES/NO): YES